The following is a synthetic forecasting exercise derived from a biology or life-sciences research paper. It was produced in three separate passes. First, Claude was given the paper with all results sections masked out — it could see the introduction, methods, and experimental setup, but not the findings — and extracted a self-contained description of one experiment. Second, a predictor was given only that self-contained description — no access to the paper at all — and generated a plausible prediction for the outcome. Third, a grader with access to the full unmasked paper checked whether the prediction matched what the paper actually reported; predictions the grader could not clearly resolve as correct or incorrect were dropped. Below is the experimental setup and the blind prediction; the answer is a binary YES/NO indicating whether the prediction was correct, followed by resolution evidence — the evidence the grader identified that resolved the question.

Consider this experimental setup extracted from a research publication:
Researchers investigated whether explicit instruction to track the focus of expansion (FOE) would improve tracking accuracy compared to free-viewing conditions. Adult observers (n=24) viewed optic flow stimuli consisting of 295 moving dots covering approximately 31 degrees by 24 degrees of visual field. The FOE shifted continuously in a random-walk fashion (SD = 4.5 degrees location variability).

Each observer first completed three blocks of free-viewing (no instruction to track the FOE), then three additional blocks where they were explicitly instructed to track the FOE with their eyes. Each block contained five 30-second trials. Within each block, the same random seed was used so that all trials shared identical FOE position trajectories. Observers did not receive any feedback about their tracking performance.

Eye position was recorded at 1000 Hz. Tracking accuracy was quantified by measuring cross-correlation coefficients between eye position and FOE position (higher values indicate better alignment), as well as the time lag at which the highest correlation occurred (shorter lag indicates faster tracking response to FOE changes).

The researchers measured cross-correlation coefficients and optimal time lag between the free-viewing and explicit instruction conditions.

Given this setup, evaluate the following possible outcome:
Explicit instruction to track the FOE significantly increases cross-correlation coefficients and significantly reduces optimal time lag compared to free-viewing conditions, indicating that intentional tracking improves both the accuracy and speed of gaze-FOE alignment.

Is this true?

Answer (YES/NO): NO